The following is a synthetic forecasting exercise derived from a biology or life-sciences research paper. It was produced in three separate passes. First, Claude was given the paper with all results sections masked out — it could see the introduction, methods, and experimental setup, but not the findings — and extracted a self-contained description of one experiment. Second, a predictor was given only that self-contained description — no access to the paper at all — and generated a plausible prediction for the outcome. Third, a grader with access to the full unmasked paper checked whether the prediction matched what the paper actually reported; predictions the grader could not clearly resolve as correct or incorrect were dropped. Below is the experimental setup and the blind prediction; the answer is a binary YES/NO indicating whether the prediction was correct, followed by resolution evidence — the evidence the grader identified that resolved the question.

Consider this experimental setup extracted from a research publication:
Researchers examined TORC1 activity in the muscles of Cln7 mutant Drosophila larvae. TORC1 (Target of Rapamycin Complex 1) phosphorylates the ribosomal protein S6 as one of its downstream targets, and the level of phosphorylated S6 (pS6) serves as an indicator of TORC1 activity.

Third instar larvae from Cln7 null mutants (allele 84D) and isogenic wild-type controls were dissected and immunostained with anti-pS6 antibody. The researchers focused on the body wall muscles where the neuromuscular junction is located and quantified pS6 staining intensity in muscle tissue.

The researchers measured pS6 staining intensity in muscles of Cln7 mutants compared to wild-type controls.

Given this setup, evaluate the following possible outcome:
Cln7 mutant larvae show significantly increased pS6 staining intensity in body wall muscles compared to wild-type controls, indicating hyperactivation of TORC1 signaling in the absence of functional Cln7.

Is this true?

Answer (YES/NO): NO